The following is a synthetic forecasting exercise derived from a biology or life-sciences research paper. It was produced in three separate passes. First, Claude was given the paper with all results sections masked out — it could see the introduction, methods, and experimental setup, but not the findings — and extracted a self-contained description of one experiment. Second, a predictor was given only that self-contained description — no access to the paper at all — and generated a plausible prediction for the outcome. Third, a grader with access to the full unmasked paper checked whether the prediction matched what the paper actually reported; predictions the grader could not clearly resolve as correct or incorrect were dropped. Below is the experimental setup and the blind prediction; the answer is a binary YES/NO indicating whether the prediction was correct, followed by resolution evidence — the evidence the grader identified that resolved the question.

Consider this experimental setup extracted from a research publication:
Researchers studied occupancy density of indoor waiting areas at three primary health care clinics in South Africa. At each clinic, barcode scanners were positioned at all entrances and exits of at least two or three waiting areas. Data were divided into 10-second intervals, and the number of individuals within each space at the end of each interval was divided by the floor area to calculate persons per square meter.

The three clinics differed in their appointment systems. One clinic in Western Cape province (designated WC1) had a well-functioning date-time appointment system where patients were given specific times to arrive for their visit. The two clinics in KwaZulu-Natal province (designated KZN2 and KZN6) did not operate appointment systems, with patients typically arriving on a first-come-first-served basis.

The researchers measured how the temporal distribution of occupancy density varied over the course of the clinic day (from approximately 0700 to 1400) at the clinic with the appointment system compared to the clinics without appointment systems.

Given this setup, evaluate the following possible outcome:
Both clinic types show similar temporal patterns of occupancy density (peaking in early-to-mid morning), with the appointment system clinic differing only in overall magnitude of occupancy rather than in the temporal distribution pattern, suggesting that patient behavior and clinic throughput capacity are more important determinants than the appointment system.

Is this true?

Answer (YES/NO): NO